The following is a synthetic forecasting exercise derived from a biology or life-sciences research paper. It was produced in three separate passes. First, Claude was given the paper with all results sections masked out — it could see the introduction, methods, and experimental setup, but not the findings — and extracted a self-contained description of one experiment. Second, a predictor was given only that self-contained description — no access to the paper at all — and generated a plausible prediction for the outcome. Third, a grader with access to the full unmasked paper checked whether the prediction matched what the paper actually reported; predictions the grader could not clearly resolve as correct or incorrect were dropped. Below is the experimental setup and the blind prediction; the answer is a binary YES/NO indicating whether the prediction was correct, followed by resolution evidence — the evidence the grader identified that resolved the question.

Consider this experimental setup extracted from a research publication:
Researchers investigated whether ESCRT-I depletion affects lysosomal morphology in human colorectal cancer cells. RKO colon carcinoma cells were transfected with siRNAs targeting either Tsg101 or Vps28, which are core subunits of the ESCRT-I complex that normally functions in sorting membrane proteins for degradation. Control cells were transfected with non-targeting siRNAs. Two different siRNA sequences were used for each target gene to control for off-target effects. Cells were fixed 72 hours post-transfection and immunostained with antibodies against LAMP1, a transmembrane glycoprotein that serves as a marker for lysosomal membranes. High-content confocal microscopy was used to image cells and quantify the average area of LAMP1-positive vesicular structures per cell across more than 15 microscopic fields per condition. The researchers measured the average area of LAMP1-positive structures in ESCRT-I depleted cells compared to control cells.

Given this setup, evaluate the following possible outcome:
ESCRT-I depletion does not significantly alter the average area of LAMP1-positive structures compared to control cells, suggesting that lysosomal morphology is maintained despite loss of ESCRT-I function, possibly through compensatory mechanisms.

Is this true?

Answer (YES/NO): NO